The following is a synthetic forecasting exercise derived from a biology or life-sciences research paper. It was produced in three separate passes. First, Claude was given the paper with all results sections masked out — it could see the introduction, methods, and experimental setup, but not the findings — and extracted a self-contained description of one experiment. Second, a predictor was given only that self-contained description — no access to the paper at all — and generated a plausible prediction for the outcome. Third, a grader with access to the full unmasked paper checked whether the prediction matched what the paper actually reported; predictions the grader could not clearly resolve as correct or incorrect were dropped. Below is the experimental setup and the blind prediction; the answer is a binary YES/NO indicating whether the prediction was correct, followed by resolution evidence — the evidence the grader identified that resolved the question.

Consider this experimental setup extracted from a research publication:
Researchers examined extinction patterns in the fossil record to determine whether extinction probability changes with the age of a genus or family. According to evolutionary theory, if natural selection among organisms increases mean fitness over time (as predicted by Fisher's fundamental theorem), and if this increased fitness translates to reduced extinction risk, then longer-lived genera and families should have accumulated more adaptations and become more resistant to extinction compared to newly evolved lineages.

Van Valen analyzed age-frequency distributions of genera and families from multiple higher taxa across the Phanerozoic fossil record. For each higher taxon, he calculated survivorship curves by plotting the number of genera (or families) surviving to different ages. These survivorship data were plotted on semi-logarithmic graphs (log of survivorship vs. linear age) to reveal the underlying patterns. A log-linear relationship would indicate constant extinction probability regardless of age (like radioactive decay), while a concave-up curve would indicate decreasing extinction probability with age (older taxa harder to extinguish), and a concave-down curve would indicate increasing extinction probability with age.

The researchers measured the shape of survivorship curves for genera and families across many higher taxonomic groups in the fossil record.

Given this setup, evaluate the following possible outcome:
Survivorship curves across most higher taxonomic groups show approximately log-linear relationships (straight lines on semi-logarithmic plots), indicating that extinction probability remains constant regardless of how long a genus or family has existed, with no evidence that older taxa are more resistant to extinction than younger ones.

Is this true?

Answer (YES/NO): YES